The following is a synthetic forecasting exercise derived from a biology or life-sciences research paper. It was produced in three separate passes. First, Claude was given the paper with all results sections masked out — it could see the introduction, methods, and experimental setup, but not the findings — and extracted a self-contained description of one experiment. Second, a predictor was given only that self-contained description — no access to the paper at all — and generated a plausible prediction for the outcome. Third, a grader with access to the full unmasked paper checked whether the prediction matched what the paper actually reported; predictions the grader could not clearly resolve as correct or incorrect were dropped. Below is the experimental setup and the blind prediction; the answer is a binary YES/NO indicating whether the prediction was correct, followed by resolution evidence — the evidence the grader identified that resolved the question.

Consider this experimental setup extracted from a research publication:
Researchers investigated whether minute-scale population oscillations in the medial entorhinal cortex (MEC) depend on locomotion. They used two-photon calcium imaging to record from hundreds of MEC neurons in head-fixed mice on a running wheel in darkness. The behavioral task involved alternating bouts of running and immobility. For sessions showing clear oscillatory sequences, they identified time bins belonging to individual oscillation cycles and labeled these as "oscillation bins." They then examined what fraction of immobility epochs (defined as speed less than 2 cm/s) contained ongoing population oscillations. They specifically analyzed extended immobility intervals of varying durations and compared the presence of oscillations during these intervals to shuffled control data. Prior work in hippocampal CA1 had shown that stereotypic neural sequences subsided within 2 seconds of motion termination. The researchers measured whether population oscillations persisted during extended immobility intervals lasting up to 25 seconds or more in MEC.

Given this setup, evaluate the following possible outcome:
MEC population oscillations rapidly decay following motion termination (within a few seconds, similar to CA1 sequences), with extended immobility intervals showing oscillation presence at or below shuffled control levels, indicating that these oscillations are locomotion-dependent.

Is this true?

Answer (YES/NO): NO